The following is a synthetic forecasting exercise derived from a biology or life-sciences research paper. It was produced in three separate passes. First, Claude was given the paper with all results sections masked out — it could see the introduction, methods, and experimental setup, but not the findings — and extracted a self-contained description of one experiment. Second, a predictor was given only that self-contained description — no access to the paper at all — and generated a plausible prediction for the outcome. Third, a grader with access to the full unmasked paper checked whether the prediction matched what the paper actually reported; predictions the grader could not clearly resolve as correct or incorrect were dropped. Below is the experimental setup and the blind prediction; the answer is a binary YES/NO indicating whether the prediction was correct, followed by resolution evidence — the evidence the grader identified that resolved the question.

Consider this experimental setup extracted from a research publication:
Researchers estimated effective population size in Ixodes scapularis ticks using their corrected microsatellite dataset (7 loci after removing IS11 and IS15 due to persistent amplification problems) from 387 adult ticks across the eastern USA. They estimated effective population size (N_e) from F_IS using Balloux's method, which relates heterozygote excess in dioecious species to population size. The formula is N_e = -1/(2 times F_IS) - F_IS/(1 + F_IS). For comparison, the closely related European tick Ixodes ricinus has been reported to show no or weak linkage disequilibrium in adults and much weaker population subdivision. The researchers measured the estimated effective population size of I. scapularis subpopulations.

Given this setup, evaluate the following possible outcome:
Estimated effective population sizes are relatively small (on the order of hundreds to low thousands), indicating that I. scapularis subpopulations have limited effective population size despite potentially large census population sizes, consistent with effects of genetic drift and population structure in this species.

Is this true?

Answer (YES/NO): NO